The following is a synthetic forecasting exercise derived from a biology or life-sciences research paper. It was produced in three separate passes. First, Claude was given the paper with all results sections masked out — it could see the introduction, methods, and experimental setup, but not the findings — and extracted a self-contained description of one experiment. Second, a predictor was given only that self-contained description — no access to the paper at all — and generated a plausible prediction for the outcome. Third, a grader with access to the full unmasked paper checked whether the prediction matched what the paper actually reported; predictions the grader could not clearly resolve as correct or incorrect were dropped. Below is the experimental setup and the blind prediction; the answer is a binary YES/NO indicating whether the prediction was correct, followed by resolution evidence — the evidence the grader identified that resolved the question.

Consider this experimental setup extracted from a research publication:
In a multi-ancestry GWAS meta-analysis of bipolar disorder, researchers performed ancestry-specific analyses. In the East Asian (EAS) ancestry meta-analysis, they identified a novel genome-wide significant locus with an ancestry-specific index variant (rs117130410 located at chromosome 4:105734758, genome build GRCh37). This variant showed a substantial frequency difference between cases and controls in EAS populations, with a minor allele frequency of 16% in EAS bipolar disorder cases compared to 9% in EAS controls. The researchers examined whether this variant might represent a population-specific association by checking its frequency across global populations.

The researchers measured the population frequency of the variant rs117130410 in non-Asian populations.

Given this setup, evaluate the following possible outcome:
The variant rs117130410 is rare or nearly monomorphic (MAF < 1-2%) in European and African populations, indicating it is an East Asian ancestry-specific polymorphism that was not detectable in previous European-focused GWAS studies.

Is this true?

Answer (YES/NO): YES